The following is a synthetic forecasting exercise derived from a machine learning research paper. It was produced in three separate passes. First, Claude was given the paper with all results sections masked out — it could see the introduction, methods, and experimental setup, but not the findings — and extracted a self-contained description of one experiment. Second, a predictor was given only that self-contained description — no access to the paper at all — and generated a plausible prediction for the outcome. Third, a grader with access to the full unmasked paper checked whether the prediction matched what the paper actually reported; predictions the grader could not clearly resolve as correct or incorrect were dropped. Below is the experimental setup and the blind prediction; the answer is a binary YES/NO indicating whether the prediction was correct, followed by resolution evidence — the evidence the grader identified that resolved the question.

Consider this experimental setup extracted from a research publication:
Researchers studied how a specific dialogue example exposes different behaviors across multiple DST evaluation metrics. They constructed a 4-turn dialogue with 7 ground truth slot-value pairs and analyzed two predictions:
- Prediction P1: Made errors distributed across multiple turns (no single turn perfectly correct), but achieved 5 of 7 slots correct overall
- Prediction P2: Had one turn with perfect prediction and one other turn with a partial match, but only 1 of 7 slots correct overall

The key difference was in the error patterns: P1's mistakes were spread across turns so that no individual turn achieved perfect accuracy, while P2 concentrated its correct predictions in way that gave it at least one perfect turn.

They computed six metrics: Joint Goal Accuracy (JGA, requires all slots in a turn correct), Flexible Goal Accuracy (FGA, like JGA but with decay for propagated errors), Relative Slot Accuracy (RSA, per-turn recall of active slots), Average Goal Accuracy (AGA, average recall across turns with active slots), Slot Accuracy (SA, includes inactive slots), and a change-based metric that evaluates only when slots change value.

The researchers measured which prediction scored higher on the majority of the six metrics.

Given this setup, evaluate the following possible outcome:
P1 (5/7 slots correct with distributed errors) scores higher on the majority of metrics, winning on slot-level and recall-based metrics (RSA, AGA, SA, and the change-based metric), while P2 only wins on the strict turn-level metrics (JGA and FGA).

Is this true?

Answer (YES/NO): NO